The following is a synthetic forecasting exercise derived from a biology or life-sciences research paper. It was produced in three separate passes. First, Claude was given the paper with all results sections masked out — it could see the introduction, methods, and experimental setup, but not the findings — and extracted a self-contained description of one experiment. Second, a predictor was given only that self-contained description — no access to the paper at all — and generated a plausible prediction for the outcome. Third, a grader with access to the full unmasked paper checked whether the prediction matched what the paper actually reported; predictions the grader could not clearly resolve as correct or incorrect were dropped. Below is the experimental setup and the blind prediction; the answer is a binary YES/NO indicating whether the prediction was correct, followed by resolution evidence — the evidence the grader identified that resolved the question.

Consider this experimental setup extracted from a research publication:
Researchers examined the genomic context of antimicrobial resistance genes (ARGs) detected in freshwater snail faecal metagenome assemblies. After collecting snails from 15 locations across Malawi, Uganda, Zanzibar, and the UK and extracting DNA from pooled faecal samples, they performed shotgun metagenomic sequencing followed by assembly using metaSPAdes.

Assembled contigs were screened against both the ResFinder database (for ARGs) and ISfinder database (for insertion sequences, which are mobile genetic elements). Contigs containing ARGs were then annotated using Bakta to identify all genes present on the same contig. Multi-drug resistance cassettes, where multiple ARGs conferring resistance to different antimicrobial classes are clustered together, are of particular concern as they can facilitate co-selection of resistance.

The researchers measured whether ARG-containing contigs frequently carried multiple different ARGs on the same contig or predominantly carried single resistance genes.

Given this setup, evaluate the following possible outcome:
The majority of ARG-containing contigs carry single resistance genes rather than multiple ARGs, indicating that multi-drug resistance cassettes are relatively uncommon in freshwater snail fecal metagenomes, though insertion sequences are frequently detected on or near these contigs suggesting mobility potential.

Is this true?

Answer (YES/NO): NO